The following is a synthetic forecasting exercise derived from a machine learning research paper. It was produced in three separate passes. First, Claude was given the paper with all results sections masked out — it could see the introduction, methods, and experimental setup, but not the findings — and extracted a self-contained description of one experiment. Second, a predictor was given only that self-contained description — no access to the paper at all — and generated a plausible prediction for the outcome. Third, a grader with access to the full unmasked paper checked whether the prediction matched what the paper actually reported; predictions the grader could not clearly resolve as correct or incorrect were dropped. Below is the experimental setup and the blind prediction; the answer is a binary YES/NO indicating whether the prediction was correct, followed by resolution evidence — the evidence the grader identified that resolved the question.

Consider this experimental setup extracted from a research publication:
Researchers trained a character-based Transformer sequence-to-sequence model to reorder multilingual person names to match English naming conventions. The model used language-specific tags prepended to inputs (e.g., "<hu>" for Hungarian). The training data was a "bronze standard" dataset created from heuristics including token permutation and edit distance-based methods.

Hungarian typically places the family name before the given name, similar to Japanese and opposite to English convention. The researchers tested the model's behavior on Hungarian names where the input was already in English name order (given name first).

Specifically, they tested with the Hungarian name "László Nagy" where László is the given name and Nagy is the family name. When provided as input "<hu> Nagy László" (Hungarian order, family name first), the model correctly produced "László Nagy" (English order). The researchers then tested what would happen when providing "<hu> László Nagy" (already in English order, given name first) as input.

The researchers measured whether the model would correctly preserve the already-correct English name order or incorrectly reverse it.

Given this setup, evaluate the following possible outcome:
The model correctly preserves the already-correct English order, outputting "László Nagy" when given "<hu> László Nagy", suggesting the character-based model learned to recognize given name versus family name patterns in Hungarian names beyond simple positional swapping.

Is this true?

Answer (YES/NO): NO